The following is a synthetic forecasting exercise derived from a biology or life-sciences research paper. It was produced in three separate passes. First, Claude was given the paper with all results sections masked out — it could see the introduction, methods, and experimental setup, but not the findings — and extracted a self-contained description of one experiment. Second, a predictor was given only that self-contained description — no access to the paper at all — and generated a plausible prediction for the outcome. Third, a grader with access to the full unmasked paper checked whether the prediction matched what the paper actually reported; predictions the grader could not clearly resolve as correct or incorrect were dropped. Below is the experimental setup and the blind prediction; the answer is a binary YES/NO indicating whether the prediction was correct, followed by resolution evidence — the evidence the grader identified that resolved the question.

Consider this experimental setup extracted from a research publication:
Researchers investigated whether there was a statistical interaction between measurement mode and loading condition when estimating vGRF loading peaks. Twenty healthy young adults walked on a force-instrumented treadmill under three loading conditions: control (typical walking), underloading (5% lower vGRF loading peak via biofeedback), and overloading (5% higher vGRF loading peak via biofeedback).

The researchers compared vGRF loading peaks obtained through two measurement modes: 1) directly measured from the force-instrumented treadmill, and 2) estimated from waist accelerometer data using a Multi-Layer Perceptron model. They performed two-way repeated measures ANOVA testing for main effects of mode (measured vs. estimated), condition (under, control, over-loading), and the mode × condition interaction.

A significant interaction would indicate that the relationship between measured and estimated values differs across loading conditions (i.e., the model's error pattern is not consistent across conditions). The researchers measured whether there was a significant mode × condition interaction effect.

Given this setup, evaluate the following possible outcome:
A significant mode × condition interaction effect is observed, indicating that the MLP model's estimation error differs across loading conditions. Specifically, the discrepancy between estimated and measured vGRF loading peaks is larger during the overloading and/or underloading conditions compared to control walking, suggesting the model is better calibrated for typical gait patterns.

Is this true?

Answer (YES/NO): NO